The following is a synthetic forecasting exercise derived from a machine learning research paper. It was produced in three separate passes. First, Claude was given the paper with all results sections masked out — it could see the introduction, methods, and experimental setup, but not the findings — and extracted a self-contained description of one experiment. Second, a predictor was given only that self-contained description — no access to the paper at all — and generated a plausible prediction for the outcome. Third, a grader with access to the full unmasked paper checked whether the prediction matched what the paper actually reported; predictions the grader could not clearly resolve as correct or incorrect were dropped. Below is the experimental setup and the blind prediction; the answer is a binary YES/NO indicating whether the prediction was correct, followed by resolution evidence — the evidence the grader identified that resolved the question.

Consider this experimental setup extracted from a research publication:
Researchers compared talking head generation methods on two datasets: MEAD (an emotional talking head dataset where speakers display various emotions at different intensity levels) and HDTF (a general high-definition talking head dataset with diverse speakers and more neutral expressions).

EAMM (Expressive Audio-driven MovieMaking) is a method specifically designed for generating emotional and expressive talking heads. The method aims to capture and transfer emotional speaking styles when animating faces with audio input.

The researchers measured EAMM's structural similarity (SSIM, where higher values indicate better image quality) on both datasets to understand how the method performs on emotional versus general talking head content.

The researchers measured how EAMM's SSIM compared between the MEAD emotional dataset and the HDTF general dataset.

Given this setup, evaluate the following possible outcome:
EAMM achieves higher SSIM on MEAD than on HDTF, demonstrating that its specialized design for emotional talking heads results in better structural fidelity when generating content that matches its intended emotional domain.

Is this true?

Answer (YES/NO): YES